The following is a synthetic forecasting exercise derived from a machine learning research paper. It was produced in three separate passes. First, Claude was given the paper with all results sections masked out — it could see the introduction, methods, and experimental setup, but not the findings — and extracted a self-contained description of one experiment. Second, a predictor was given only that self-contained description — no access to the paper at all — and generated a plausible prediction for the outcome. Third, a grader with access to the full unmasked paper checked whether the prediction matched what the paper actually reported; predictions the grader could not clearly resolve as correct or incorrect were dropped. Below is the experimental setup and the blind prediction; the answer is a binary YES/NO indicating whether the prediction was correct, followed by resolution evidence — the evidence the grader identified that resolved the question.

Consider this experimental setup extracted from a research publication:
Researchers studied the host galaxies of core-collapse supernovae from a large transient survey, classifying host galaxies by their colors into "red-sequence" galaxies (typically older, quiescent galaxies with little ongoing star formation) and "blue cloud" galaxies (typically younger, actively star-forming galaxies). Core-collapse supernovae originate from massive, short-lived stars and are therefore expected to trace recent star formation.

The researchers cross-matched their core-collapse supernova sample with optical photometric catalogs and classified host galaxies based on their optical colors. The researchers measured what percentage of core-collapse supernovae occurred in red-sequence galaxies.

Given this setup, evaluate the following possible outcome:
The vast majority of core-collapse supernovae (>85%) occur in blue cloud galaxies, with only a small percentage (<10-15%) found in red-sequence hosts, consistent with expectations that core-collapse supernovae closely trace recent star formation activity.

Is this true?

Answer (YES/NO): NO